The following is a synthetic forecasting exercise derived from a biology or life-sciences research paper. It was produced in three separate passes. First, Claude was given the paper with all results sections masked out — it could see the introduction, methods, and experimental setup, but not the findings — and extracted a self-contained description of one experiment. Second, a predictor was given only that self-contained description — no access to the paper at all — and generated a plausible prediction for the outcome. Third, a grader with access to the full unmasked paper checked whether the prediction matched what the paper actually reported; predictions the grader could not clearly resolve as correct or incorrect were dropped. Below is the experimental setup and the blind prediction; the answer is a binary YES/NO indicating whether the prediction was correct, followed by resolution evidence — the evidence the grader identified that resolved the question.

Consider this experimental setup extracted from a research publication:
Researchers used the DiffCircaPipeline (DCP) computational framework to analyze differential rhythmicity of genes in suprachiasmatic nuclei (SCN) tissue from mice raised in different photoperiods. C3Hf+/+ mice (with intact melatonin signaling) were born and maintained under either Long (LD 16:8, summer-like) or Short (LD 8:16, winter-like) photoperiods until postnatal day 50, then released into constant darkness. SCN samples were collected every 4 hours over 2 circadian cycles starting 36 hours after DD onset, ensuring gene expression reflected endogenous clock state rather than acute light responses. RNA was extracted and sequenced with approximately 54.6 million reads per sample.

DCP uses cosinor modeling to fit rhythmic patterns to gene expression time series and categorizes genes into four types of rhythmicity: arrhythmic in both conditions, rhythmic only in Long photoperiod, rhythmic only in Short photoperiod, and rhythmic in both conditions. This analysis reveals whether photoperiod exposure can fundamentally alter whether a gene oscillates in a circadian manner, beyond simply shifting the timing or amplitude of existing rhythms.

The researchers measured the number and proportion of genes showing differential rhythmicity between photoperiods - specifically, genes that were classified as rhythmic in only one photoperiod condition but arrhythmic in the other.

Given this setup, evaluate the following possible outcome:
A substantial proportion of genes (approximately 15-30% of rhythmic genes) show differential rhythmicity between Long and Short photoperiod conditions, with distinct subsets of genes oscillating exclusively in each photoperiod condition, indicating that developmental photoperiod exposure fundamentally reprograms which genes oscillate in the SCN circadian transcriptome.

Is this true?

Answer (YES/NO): NO